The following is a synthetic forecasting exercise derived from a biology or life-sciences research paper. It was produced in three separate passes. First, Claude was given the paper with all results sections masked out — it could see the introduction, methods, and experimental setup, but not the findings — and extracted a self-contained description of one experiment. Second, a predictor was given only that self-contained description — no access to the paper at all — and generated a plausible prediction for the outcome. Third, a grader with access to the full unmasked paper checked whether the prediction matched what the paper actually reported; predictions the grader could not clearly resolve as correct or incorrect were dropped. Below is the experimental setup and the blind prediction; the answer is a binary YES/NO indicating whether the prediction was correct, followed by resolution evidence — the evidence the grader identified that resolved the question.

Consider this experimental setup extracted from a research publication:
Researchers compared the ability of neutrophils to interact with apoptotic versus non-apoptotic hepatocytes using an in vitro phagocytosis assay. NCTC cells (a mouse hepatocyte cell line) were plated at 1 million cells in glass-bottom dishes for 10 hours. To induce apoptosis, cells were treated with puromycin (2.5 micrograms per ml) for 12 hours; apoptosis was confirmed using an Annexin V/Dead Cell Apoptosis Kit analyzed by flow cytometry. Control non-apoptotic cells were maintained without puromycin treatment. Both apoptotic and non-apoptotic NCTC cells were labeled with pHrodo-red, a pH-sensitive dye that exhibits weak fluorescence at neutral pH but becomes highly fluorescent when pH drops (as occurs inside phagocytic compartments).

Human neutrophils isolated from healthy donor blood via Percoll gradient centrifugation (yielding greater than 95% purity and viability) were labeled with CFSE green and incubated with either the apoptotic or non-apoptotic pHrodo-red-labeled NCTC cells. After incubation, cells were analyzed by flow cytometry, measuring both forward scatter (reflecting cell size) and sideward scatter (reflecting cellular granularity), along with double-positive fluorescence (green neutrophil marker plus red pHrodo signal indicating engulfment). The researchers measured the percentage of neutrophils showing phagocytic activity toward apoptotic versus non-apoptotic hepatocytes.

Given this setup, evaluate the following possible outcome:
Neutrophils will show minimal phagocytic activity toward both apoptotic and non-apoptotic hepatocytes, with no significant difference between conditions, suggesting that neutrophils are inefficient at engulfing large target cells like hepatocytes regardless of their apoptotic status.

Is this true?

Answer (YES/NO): NO